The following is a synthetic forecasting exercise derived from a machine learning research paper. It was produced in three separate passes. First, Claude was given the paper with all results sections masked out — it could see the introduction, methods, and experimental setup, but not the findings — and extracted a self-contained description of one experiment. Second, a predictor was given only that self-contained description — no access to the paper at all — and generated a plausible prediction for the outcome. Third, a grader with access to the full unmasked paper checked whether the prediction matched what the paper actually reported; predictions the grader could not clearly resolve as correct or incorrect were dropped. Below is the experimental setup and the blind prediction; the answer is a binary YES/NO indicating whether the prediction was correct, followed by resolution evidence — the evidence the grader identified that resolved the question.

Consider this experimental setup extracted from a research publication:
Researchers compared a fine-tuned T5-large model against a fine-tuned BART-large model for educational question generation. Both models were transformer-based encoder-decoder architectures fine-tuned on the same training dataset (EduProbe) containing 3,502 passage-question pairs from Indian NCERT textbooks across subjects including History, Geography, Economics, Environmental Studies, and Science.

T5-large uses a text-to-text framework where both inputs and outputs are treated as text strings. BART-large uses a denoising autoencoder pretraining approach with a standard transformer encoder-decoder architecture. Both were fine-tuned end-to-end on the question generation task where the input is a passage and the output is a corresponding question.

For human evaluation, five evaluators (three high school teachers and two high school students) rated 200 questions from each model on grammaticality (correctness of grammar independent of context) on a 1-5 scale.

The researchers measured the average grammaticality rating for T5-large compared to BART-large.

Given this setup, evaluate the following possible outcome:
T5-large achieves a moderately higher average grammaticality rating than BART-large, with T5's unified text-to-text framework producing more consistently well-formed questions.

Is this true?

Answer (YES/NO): YES